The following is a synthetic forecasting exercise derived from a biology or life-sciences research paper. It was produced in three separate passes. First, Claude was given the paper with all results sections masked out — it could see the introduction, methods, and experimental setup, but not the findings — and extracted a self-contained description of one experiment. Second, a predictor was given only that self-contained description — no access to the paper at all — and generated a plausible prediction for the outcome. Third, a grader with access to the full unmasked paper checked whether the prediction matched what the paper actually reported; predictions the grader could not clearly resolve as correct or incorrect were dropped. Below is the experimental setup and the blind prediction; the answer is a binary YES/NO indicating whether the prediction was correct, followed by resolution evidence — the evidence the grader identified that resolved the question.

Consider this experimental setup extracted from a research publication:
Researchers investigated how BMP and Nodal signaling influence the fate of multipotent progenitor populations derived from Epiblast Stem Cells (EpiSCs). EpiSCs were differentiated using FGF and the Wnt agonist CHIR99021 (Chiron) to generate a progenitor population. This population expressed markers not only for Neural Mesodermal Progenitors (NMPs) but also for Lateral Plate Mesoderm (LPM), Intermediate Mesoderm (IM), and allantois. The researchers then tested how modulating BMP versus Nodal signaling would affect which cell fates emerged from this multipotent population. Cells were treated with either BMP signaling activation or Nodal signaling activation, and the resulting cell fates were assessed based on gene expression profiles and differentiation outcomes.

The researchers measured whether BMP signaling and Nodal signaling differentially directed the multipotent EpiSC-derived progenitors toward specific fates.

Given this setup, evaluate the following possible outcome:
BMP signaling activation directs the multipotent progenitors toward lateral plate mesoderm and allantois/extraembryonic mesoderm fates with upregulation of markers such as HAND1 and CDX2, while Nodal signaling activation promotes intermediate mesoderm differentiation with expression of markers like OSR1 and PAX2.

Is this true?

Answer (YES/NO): NO